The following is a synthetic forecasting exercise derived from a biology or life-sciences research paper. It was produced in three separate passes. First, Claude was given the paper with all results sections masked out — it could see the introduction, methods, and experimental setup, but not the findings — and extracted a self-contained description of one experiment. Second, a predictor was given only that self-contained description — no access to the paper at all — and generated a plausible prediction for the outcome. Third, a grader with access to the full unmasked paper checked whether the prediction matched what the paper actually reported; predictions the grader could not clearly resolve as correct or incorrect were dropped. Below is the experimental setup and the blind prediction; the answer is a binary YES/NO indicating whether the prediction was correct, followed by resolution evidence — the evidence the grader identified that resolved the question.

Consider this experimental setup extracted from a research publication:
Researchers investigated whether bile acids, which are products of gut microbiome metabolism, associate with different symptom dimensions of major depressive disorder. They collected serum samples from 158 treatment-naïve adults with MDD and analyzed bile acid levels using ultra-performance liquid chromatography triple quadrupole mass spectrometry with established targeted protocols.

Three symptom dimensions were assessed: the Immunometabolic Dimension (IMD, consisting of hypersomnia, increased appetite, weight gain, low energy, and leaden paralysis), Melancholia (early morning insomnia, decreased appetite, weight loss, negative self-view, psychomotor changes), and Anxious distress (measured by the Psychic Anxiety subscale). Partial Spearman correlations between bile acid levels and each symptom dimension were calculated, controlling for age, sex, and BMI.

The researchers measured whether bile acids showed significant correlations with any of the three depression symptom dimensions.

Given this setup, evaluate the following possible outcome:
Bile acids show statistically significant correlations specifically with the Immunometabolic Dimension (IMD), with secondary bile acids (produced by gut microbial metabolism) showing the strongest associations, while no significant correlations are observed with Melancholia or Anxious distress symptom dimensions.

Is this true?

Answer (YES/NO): NO